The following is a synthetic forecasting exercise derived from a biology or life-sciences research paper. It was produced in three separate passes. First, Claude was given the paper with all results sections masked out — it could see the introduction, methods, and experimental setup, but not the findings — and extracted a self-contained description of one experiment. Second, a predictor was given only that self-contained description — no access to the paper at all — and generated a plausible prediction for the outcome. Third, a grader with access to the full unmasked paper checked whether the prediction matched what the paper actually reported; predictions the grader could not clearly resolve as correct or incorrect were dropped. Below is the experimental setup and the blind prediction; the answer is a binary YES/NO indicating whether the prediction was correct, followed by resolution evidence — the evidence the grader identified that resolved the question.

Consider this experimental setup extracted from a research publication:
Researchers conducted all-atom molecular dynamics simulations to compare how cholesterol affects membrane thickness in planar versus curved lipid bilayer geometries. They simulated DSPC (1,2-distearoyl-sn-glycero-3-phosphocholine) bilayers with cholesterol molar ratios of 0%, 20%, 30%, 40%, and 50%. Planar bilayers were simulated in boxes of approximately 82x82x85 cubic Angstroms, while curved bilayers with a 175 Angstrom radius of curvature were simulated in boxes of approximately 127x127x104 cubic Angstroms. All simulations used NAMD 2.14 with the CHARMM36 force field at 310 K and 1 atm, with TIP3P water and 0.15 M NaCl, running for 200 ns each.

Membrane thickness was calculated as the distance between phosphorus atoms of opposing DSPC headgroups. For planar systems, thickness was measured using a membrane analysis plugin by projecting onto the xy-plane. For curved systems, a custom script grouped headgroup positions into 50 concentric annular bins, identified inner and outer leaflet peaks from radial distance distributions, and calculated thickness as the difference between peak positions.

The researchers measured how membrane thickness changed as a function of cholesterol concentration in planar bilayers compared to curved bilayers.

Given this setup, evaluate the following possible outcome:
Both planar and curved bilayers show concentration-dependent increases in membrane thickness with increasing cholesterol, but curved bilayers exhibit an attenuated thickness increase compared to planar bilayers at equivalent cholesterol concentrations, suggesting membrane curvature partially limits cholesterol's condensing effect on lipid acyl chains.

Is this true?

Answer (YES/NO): NO